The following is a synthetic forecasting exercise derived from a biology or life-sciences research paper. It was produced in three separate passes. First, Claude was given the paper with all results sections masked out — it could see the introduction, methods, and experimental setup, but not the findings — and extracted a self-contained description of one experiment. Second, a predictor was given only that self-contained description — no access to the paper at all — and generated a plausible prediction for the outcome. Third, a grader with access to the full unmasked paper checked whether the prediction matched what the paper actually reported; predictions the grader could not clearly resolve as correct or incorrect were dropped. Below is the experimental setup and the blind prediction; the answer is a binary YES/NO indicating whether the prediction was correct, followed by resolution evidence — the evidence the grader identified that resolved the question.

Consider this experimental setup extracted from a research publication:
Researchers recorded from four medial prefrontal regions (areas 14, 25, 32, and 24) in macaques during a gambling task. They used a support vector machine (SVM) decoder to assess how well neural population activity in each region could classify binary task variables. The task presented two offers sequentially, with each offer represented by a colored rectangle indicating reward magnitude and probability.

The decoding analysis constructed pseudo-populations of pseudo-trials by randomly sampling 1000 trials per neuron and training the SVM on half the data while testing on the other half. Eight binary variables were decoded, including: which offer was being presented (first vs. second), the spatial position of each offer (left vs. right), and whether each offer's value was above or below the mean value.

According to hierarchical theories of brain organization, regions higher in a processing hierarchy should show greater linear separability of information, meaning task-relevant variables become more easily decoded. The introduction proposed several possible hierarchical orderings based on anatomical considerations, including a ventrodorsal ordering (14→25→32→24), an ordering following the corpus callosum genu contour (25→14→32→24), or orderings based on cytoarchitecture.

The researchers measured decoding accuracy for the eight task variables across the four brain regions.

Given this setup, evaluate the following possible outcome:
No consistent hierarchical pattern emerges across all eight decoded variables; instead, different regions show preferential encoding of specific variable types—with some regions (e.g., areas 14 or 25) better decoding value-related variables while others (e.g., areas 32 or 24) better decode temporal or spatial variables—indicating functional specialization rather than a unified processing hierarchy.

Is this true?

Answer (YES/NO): NO